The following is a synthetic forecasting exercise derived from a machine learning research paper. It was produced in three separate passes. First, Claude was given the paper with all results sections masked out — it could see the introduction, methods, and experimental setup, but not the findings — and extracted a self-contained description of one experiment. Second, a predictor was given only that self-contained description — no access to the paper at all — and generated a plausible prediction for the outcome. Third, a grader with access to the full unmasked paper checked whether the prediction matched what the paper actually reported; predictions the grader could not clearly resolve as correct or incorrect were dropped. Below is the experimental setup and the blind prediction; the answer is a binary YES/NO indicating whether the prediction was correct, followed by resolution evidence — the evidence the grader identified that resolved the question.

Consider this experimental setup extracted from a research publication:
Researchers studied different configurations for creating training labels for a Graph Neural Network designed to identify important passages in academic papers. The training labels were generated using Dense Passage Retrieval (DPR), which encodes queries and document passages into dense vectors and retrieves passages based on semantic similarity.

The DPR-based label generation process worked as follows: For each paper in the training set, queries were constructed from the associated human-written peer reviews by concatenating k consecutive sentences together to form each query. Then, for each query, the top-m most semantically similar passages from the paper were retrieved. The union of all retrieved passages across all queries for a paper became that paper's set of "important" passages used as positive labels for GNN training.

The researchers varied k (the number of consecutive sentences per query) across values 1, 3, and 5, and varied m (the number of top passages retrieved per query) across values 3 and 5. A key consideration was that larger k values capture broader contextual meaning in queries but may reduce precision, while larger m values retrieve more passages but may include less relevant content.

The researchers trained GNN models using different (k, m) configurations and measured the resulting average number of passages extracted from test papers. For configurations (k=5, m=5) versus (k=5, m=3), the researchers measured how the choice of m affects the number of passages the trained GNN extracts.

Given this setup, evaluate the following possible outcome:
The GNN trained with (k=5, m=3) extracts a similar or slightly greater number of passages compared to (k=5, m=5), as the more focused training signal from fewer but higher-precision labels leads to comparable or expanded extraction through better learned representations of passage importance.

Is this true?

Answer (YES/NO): NO